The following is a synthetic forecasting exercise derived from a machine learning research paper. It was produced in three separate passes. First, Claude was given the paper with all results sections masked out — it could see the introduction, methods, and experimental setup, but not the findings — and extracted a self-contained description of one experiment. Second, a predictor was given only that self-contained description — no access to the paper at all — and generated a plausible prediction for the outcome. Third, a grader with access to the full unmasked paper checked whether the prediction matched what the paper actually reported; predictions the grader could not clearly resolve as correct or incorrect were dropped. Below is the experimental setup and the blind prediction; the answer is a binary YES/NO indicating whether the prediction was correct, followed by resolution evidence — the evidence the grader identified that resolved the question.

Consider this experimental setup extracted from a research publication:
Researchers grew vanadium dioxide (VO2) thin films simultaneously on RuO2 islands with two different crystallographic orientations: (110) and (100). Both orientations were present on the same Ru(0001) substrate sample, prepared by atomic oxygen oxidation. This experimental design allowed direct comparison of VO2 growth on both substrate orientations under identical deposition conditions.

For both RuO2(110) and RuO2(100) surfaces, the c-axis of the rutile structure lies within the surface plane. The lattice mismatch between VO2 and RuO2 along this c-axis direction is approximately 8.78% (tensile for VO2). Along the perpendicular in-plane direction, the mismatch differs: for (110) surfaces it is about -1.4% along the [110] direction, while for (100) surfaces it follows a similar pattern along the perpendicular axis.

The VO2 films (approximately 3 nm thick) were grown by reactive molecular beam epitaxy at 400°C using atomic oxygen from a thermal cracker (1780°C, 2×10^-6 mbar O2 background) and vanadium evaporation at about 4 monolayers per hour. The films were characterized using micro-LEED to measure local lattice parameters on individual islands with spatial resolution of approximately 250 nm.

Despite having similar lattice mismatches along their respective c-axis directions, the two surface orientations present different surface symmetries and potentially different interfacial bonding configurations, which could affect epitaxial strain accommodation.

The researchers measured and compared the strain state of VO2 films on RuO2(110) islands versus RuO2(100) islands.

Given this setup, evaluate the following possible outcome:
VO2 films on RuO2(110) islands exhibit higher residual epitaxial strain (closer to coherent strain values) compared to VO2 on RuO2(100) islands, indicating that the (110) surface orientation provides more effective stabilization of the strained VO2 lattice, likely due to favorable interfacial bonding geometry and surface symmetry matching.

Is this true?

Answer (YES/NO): YES